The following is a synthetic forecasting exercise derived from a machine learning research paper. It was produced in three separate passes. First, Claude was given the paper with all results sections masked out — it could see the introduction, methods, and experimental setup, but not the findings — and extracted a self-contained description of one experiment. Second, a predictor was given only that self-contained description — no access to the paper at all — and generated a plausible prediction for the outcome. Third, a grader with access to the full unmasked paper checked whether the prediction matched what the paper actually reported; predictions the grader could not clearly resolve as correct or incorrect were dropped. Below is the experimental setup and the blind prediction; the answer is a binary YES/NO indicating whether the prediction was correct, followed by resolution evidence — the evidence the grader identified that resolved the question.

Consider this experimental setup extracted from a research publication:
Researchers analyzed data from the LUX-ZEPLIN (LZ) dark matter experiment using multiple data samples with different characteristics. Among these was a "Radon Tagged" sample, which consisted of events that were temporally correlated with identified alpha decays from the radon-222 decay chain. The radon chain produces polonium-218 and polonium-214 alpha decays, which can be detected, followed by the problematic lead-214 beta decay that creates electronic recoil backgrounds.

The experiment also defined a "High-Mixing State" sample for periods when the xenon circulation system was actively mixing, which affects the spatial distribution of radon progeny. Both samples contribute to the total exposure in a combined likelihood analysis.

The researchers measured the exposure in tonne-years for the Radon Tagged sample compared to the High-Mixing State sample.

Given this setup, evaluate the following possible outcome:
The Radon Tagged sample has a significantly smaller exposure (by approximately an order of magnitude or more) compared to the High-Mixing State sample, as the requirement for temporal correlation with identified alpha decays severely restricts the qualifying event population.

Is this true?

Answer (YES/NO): NO